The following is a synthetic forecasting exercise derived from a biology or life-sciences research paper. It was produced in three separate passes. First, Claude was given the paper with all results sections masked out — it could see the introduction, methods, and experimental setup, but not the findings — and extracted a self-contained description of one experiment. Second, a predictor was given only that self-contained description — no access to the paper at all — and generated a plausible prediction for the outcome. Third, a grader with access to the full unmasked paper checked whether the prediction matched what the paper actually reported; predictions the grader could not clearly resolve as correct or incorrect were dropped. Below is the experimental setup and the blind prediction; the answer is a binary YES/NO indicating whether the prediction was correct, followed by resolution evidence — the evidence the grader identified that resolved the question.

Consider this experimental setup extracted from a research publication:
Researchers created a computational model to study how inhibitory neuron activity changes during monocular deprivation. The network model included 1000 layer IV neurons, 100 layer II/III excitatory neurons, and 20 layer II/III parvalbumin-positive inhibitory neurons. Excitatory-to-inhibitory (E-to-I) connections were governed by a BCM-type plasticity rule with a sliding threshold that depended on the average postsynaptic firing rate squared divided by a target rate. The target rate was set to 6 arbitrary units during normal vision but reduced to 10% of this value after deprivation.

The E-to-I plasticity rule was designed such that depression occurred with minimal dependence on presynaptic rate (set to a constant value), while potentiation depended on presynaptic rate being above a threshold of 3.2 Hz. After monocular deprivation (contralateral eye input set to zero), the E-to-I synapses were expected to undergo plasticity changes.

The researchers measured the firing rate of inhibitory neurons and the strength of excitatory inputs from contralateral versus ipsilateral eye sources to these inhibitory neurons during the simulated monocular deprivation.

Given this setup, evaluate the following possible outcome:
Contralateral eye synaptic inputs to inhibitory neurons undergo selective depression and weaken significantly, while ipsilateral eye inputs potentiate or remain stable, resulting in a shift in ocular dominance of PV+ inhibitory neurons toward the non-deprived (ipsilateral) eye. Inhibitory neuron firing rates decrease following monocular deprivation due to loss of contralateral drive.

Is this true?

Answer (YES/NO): NO